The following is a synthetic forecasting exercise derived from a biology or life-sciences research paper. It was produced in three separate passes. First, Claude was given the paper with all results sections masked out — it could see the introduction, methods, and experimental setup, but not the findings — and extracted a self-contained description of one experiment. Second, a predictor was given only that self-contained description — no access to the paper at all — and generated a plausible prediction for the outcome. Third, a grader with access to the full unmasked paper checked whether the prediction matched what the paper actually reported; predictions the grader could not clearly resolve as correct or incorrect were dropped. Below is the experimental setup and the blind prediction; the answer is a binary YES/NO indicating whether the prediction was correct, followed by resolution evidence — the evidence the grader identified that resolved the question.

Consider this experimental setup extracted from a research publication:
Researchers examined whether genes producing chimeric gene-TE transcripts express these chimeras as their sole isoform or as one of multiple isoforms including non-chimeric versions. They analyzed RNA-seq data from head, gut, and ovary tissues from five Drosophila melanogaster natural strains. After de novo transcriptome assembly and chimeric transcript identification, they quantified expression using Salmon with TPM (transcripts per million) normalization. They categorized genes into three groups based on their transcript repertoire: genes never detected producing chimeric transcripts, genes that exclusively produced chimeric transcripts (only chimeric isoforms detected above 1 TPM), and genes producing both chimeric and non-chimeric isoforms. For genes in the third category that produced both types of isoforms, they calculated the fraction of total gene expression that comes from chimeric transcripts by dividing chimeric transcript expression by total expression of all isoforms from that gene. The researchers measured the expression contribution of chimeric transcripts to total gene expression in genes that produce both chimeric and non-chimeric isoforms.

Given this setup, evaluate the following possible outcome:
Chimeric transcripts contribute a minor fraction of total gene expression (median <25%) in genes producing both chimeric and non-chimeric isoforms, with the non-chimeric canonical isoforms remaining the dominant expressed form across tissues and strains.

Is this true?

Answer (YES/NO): NO